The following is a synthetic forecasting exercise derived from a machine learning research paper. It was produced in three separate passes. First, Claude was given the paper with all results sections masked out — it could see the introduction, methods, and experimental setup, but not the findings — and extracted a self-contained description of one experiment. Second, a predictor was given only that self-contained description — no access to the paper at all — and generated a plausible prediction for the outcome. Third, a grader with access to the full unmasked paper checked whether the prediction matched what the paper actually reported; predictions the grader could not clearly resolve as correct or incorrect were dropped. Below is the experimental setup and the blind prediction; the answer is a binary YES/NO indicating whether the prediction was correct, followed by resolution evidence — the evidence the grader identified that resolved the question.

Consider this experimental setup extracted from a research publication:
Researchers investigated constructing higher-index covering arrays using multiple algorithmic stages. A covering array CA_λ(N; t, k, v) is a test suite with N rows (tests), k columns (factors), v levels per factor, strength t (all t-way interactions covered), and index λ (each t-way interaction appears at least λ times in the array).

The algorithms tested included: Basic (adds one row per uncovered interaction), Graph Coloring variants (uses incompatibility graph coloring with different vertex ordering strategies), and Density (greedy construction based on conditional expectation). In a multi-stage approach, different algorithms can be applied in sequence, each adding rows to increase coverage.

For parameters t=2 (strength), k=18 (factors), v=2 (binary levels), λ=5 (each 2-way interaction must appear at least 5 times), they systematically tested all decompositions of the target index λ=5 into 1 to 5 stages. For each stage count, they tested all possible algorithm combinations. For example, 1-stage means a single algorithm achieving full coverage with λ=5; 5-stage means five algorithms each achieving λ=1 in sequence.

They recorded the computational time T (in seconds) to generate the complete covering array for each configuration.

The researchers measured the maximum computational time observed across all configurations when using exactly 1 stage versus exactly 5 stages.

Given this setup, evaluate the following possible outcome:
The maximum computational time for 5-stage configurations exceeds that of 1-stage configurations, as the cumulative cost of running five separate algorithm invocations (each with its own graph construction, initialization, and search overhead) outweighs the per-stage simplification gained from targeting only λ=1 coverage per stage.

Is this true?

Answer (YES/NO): NO